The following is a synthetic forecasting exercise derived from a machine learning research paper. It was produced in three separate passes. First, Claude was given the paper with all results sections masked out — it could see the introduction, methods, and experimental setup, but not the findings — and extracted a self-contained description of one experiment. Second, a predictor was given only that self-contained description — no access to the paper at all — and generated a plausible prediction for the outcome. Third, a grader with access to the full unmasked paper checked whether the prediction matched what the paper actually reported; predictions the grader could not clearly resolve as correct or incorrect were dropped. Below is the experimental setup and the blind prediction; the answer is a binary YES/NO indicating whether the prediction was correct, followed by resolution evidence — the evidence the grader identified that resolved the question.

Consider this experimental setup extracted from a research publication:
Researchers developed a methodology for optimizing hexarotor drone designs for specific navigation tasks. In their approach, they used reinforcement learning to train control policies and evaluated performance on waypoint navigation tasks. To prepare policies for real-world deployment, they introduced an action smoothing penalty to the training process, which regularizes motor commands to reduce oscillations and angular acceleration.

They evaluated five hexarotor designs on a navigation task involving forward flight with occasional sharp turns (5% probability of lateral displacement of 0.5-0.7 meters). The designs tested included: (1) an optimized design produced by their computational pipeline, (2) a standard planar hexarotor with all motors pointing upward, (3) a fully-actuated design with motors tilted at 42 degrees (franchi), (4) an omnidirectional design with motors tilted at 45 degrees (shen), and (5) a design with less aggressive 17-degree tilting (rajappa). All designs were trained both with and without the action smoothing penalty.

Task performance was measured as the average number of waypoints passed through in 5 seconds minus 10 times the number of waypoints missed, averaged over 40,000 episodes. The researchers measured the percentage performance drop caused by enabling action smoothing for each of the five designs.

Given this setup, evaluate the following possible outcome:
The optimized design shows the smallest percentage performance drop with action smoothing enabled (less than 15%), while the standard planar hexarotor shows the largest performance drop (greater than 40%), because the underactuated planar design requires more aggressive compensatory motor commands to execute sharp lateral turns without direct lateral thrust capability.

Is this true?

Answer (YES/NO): NO